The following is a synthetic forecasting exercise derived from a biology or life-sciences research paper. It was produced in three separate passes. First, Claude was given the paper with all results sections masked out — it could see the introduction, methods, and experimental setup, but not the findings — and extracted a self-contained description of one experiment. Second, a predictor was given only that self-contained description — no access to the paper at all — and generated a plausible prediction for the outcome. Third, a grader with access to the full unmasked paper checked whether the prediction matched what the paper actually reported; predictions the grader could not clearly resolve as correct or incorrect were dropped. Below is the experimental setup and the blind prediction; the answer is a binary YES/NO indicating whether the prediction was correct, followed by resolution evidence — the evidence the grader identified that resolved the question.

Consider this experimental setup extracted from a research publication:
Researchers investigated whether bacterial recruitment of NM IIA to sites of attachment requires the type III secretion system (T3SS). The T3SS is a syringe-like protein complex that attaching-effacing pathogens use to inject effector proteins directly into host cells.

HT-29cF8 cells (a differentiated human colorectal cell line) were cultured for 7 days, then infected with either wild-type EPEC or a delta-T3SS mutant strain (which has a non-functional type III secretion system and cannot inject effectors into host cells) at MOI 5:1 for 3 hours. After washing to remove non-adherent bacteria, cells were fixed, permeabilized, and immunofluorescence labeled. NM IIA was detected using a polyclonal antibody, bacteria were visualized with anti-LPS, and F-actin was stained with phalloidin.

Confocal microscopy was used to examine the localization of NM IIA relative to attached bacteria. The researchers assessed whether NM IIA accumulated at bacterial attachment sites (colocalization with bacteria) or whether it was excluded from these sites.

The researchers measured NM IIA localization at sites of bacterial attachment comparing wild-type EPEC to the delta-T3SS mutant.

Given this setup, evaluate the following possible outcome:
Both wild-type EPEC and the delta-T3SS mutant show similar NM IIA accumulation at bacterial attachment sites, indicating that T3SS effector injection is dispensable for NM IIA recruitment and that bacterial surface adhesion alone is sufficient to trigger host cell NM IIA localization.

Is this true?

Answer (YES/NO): NO